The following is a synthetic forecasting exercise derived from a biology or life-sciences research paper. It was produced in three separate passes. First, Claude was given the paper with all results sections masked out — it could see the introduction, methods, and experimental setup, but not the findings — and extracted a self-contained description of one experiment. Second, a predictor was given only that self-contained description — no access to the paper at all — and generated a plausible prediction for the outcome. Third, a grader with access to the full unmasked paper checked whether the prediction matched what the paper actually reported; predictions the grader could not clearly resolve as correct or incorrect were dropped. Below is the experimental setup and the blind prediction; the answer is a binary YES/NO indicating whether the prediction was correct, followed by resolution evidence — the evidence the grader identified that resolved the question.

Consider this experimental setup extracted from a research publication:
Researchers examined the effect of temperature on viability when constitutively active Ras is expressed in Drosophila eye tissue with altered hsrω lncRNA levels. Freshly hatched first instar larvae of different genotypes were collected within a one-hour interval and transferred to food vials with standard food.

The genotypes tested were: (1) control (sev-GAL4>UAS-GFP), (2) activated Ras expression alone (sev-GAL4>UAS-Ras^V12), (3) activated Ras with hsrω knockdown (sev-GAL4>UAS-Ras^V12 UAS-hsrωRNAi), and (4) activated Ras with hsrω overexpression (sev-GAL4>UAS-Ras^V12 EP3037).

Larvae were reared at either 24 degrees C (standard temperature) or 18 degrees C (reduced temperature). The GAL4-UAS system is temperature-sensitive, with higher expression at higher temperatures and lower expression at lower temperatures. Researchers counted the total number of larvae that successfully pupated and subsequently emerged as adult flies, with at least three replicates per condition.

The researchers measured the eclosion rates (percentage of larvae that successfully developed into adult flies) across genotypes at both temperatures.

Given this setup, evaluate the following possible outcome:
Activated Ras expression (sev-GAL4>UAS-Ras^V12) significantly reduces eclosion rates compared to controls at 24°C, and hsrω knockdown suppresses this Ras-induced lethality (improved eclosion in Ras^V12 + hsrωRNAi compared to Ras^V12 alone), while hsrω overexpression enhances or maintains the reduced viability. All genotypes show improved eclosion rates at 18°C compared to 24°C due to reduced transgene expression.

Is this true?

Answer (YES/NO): NO